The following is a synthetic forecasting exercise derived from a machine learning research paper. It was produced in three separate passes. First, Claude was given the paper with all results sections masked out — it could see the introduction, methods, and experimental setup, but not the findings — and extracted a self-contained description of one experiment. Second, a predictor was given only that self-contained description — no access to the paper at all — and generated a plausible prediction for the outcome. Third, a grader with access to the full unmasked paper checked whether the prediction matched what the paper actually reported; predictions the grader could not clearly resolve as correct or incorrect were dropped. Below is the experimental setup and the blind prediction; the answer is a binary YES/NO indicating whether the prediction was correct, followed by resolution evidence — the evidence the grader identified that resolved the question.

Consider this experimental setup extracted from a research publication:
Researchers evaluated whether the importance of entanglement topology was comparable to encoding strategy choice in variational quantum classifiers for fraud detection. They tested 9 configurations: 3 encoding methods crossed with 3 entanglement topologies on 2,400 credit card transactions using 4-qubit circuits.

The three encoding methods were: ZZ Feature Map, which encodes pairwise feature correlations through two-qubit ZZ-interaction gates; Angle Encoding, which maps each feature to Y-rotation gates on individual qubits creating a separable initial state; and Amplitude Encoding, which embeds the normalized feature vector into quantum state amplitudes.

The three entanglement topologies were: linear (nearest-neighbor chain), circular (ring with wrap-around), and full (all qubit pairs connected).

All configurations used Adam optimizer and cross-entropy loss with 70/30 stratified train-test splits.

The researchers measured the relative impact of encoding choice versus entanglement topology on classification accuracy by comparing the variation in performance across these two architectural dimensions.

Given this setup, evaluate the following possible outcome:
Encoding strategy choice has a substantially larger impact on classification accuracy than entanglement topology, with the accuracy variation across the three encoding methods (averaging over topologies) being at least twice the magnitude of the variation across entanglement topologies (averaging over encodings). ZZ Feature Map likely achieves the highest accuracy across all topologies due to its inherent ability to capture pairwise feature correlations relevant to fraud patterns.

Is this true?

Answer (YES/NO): NO